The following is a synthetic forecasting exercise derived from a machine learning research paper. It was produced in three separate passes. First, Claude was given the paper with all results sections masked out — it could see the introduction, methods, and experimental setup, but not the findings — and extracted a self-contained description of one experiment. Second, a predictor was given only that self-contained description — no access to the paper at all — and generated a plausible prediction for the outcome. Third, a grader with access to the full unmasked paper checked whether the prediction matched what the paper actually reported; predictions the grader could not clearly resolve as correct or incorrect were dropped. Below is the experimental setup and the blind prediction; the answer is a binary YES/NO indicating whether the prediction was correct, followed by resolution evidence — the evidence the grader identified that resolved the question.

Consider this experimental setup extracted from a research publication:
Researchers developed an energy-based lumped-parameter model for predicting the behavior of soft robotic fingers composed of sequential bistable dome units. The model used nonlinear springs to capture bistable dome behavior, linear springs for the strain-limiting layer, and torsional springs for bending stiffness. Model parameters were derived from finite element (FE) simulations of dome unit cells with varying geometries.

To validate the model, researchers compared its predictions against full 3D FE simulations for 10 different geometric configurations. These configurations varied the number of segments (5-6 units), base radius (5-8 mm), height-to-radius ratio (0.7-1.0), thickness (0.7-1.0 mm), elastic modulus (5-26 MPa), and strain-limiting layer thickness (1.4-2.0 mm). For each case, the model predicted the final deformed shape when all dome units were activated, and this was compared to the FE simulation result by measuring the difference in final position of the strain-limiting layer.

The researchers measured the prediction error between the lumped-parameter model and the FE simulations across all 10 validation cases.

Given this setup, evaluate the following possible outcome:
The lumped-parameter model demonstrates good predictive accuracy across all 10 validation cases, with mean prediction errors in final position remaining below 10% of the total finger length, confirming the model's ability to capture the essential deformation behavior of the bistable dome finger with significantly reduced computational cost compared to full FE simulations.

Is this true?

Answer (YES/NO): YES